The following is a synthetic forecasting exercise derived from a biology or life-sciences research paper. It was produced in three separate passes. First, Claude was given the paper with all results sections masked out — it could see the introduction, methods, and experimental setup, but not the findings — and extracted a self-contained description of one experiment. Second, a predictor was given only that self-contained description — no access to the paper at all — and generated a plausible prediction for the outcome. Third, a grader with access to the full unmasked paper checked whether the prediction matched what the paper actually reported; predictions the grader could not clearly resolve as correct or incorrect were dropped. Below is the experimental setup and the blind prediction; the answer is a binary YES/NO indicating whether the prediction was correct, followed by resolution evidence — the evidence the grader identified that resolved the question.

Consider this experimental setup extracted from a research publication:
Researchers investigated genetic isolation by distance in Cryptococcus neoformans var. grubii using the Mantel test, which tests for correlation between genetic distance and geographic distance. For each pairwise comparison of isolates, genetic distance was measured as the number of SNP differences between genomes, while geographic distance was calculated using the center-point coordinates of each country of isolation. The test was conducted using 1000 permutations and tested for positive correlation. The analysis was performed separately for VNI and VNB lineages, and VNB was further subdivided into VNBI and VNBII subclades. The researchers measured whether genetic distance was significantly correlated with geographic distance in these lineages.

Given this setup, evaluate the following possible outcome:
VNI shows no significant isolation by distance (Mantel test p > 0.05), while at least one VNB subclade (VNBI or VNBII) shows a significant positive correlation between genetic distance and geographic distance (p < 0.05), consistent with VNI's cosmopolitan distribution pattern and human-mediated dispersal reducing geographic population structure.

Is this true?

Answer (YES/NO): NO